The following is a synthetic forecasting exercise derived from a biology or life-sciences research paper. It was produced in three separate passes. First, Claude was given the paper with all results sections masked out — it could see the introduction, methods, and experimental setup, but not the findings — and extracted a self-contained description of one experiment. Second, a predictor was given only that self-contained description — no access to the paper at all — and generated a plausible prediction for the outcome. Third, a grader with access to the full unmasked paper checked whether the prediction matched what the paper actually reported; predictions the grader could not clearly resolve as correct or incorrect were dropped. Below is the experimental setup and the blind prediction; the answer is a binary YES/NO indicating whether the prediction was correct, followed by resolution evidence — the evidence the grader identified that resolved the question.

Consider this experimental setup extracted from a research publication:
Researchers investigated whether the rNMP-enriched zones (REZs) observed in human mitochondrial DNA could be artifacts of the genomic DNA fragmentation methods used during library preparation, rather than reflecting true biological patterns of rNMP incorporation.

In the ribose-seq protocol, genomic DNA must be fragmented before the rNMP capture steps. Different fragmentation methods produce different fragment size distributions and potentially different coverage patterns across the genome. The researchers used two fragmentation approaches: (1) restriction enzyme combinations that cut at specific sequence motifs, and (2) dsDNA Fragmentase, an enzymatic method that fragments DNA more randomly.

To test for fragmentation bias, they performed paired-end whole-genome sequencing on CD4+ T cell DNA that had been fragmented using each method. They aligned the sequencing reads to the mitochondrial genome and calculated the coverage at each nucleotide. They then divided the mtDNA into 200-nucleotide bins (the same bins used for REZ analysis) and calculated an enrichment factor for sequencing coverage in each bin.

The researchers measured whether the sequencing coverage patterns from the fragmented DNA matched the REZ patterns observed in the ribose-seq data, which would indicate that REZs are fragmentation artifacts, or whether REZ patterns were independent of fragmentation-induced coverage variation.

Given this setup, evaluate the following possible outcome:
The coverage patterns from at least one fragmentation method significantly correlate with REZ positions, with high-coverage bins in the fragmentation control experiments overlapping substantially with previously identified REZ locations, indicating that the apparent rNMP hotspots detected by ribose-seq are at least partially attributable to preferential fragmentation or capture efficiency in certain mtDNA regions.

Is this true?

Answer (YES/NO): NO